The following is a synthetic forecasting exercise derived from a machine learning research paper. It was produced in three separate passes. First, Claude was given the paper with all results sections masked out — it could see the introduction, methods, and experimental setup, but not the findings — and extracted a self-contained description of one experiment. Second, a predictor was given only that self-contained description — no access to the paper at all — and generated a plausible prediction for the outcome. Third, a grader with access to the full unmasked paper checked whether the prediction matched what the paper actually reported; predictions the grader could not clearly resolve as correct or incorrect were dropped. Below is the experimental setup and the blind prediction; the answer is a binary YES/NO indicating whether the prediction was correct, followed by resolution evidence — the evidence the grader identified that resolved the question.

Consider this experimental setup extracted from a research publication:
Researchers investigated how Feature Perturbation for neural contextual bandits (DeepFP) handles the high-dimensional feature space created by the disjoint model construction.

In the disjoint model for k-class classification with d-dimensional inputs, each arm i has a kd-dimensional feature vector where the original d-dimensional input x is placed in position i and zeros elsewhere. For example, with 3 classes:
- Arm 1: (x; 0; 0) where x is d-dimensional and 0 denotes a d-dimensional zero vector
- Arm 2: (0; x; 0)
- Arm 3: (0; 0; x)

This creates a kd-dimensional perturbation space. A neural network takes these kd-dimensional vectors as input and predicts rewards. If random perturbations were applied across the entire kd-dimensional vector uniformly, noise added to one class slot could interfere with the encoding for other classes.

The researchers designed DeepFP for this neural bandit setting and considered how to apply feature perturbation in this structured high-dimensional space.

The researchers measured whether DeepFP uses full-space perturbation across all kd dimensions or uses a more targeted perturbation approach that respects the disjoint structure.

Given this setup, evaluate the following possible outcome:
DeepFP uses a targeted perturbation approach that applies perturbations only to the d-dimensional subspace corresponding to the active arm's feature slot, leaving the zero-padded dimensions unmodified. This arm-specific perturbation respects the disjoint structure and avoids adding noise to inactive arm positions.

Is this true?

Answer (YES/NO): YES